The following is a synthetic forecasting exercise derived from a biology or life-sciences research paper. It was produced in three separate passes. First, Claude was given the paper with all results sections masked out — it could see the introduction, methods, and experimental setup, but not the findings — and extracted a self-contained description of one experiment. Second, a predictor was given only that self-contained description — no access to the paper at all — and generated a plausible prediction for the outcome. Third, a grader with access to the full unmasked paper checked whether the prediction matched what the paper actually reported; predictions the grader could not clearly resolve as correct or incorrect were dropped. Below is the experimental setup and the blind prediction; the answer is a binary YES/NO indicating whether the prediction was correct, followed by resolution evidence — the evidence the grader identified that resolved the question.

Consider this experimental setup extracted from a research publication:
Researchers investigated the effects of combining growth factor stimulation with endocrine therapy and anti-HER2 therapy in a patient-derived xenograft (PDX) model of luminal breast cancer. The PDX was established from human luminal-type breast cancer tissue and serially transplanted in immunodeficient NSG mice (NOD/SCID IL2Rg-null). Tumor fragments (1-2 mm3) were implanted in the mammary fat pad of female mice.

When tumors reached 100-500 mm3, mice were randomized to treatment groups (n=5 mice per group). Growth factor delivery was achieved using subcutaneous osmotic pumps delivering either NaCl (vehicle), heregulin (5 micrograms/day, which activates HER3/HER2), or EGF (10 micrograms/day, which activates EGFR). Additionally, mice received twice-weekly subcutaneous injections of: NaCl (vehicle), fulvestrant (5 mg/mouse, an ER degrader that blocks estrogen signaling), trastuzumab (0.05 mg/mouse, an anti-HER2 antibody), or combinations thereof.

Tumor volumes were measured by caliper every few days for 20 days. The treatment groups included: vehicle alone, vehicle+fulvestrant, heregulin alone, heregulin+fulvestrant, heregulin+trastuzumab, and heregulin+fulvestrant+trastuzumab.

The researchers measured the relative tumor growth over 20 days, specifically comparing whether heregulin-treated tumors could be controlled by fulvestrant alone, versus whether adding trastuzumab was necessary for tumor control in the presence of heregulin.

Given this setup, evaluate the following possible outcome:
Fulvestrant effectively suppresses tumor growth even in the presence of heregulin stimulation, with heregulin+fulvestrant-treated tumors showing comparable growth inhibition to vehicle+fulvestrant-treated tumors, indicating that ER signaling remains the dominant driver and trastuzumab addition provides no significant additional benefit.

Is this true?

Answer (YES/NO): NO